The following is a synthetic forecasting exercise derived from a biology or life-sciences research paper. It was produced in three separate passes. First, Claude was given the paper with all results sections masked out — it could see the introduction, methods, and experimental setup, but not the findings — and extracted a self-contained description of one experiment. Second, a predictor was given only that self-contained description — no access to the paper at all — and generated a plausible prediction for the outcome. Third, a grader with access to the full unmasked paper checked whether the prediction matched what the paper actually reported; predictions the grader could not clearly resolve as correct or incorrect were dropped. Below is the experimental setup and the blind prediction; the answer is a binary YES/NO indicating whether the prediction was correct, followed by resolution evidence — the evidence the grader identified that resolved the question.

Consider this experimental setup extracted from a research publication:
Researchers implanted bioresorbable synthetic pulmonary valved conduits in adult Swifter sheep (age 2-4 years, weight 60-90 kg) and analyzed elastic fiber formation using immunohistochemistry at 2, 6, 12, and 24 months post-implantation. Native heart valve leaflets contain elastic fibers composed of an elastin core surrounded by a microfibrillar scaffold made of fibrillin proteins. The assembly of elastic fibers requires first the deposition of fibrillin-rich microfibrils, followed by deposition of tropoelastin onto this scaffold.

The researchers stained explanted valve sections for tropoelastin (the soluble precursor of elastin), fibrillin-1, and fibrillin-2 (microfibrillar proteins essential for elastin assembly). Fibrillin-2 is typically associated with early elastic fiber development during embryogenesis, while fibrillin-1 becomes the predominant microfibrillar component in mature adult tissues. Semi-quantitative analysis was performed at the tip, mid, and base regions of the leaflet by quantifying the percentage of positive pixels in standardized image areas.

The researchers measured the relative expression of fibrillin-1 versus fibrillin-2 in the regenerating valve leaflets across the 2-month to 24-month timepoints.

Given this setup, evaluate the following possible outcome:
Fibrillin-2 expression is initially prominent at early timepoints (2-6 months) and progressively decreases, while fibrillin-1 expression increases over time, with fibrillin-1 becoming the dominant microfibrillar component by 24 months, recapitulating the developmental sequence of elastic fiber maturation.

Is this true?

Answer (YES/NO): NO